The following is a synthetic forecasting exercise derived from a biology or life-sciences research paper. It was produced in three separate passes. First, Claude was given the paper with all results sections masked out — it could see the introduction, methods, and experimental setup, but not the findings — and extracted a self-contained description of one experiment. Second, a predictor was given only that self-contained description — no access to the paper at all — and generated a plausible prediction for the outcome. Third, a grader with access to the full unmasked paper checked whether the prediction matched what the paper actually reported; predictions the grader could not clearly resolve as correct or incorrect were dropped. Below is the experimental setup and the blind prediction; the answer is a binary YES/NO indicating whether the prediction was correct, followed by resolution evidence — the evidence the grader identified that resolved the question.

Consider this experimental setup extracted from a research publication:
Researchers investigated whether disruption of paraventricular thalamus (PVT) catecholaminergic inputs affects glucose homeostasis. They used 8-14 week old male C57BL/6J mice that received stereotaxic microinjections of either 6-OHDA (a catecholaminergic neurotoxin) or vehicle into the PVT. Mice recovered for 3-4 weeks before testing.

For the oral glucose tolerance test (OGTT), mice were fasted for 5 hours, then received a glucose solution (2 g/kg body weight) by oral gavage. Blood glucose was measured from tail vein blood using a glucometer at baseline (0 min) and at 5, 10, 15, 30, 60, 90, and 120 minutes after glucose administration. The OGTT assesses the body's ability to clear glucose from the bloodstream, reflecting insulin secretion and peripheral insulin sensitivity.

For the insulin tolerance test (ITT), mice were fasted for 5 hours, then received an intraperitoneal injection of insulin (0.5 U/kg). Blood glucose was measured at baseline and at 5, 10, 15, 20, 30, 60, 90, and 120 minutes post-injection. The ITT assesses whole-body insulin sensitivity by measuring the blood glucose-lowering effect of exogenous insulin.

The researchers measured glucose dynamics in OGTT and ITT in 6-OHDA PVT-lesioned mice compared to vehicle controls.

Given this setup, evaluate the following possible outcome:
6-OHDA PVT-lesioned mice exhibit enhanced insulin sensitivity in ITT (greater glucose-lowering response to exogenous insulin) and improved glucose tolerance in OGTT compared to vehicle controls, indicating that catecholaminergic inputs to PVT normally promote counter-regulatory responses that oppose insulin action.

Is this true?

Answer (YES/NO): NO